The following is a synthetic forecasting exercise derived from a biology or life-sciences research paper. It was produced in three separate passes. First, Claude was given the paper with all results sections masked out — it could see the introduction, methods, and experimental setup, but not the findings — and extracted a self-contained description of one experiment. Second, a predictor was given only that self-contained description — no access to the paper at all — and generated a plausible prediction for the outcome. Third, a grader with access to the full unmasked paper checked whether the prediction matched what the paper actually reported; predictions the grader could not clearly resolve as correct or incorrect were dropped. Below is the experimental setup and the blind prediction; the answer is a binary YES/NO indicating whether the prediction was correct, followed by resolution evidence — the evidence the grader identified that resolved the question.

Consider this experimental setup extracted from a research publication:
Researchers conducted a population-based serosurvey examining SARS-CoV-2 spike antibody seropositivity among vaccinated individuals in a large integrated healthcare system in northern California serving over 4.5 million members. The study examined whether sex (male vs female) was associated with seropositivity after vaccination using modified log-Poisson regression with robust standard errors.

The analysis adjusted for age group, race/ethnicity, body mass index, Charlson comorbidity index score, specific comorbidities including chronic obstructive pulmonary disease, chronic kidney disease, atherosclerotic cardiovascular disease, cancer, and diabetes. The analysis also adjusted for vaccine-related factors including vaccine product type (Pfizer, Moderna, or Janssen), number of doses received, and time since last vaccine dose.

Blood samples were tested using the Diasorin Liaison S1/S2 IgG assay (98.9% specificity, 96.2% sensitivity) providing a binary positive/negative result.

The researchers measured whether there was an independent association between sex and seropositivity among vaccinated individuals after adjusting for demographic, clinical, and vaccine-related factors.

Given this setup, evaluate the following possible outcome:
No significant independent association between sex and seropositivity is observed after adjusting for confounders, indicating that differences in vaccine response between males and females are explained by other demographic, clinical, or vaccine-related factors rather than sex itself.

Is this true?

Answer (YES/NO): YES